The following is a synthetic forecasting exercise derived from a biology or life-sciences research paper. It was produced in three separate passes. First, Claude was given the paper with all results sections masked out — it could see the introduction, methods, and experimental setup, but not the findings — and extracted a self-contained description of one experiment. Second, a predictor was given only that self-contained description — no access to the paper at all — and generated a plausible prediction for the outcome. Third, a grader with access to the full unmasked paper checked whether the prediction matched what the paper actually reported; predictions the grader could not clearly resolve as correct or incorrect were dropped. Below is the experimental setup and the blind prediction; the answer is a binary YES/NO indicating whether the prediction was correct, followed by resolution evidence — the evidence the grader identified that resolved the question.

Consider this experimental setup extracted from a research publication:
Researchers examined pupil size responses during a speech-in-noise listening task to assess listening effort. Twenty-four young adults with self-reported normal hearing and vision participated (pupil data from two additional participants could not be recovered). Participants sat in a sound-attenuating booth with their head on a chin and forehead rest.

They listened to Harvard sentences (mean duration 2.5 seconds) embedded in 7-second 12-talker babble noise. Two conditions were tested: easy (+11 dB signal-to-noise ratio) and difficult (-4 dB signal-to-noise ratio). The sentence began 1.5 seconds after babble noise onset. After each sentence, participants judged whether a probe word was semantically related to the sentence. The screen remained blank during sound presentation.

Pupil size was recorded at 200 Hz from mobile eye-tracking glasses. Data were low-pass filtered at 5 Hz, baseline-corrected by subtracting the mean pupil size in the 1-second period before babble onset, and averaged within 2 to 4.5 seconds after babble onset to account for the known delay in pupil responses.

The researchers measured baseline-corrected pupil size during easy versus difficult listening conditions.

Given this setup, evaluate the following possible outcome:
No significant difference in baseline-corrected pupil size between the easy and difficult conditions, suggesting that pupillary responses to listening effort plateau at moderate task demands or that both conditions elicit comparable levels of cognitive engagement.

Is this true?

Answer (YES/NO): NO